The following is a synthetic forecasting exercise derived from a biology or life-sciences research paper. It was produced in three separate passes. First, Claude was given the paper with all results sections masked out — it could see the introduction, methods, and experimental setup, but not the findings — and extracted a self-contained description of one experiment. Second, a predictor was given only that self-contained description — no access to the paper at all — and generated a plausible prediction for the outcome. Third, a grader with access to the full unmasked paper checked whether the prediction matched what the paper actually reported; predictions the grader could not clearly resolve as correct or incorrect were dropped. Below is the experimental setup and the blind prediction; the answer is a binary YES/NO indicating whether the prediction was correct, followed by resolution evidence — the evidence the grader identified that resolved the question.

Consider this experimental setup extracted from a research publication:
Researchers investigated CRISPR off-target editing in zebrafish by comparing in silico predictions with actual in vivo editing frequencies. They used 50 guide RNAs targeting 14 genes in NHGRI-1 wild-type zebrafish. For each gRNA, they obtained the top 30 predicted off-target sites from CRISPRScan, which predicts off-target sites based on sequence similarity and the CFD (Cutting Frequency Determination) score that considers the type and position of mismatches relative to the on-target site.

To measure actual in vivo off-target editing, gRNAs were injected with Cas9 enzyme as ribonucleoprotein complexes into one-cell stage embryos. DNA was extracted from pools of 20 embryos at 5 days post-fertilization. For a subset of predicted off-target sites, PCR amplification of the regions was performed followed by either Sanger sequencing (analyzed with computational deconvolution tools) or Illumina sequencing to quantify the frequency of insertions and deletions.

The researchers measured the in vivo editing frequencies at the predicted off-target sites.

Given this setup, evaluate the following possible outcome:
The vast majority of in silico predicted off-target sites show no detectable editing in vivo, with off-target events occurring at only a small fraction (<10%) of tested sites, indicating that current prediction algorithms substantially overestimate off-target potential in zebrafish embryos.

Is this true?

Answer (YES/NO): NO